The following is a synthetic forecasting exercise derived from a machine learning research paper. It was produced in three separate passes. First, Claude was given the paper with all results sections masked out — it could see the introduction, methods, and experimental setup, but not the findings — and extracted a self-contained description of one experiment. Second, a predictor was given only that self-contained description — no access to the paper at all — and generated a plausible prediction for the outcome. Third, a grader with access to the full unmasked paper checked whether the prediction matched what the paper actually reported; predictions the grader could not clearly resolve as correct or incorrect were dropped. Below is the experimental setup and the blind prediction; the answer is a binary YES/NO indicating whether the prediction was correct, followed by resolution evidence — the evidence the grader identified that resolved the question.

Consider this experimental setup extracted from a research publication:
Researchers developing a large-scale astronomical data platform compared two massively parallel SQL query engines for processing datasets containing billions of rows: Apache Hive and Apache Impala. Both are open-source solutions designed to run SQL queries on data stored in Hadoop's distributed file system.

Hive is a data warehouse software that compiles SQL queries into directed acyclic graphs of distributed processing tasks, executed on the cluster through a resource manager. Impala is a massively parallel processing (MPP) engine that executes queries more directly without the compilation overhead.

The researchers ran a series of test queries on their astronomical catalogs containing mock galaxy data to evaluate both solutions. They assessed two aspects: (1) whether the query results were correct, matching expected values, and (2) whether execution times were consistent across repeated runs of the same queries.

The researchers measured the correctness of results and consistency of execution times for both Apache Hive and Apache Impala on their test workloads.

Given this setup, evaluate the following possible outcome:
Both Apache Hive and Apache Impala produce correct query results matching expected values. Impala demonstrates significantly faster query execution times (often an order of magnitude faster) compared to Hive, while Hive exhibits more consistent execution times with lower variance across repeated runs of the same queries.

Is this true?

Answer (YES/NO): NO